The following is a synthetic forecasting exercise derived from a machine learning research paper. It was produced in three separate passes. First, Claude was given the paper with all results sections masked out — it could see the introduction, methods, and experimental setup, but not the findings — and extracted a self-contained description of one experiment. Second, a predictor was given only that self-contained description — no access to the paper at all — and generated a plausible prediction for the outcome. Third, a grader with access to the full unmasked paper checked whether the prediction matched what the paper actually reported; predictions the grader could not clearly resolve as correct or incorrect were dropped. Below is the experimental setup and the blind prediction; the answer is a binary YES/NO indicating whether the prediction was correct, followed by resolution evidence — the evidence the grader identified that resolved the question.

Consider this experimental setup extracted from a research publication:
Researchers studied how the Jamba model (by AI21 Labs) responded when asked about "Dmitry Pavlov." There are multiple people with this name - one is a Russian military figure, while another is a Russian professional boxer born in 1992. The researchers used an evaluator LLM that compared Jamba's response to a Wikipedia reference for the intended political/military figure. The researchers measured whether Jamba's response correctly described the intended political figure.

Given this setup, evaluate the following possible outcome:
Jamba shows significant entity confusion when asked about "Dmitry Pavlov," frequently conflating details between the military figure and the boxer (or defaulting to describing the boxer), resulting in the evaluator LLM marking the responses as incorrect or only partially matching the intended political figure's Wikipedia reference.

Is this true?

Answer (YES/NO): YES